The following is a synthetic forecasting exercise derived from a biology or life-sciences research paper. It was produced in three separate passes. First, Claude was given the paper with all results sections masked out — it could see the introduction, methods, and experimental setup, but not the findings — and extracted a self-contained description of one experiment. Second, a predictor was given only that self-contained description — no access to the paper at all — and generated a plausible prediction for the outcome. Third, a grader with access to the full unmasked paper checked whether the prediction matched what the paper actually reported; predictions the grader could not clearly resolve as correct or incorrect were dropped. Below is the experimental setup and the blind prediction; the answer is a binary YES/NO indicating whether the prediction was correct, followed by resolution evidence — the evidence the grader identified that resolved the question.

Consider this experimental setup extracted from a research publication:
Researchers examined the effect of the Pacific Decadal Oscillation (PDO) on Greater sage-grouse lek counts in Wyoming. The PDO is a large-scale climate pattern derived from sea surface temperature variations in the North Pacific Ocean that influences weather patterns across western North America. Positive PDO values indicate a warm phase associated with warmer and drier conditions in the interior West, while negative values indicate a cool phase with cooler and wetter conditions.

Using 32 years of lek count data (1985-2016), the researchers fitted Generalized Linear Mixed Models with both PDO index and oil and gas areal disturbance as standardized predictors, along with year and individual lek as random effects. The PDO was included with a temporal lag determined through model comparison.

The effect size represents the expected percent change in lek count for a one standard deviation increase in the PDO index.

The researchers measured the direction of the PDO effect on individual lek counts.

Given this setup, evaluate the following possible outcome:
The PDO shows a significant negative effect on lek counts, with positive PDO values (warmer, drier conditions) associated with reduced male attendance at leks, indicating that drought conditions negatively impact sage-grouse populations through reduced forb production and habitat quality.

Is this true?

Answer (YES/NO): NO